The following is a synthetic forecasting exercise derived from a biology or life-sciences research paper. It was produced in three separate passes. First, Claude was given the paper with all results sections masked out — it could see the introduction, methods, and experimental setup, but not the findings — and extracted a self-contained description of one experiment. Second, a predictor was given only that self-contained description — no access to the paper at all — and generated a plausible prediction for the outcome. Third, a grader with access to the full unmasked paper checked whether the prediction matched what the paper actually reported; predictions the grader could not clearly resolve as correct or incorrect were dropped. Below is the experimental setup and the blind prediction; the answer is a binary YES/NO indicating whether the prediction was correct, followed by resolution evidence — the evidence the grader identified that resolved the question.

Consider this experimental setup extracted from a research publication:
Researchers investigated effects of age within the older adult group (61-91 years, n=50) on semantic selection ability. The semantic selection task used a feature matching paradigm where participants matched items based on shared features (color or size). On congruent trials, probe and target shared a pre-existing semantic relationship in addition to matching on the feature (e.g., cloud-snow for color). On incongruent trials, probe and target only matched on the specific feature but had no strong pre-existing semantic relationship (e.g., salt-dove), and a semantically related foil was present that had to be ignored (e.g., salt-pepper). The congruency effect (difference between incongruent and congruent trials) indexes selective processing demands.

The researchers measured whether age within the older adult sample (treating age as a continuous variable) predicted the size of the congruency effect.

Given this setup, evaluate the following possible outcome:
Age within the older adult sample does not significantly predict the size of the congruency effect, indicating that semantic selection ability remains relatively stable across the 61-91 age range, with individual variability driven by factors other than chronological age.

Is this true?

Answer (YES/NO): NO